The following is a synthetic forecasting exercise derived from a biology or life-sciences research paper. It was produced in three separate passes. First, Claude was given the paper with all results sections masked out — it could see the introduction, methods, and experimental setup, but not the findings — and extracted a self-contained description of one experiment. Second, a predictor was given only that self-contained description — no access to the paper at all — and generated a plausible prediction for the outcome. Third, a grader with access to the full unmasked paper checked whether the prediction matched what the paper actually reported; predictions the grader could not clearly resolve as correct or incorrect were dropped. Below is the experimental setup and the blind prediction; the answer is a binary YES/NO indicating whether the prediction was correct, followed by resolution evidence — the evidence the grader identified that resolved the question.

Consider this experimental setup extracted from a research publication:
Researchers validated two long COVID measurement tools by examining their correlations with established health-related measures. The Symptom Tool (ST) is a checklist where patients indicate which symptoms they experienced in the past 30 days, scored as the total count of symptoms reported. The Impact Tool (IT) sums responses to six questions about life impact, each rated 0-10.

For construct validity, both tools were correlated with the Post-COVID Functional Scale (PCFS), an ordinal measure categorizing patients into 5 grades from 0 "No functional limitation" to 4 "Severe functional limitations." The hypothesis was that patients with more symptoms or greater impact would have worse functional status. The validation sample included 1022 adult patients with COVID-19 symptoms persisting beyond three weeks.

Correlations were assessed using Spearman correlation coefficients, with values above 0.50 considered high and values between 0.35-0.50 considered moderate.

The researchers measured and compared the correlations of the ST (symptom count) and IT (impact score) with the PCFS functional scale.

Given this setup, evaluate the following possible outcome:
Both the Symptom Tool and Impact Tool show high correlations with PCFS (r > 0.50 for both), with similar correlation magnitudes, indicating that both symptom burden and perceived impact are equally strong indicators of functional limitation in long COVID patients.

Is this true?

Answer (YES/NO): NO